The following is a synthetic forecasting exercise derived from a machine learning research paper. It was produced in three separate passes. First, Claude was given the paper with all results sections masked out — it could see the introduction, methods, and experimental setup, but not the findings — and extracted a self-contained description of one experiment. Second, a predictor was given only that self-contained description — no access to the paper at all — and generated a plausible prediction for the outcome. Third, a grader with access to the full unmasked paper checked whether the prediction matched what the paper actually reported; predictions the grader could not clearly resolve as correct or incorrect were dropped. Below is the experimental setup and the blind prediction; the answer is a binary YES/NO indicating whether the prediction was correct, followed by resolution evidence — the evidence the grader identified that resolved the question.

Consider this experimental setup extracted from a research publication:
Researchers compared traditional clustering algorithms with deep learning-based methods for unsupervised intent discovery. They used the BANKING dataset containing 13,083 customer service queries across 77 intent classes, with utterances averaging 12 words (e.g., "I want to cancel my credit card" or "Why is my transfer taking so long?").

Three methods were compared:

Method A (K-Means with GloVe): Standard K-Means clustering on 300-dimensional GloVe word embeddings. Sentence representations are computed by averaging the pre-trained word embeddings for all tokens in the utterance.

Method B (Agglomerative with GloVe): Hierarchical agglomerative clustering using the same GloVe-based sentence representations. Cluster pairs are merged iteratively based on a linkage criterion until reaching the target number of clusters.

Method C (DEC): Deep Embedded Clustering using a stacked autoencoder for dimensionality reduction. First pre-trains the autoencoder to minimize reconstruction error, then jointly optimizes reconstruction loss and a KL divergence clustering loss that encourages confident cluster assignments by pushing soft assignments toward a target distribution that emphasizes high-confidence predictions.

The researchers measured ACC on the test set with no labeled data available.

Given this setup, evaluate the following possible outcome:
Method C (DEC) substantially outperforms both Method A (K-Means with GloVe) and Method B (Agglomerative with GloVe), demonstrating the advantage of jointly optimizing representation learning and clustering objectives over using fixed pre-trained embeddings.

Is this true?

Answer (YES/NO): YES